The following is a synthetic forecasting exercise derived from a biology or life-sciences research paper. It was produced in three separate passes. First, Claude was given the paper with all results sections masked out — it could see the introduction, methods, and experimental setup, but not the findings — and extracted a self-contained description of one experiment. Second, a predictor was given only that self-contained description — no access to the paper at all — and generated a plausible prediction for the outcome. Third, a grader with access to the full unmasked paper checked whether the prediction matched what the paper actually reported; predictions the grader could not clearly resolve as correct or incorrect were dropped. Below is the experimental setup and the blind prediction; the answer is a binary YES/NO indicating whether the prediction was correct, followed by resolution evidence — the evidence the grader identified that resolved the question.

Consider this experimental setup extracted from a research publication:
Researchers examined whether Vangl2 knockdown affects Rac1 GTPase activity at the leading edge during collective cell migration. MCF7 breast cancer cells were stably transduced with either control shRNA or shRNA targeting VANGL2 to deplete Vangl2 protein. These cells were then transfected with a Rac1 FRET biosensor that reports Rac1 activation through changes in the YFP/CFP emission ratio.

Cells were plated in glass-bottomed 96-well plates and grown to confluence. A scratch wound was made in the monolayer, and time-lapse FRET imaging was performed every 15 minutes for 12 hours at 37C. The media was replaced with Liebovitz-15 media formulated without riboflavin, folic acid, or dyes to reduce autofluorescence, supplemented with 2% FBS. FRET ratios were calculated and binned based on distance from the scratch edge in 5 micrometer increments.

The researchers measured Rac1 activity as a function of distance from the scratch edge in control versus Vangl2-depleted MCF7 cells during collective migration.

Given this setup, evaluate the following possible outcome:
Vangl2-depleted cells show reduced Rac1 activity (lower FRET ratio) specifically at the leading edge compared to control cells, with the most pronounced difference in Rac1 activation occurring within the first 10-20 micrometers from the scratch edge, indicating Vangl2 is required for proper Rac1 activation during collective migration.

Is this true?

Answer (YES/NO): NO